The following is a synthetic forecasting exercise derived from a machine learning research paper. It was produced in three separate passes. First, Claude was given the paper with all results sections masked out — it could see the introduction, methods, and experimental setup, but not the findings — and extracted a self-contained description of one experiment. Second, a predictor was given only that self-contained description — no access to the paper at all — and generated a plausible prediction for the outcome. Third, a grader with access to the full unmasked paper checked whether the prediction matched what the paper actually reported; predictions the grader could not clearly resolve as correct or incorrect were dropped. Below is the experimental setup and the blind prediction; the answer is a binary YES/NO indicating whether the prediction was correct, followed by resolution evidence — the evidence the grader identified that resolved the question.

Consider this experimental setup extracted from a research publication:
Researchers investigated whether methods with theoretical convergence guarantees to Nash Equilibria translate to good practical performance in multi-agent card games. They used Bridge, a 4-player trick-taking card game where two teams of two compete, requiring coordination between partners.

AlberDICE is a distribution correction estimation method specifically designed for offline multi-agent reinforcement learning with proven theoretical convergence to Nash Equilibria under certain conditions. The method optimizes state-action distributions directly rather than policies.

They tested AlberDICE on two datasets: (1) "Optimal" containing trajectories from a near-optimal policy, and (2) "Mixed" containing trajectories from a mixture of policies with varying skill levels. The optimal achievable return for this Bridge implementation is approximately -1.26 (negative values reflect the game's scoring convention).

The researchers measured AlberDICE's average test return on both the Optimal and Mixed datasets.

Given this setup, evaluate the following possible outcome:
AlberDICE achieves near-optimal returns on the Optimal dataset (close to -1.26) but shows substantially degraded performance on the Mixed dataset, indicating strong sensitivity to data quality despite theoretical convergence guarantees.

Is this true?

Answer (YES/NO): NO